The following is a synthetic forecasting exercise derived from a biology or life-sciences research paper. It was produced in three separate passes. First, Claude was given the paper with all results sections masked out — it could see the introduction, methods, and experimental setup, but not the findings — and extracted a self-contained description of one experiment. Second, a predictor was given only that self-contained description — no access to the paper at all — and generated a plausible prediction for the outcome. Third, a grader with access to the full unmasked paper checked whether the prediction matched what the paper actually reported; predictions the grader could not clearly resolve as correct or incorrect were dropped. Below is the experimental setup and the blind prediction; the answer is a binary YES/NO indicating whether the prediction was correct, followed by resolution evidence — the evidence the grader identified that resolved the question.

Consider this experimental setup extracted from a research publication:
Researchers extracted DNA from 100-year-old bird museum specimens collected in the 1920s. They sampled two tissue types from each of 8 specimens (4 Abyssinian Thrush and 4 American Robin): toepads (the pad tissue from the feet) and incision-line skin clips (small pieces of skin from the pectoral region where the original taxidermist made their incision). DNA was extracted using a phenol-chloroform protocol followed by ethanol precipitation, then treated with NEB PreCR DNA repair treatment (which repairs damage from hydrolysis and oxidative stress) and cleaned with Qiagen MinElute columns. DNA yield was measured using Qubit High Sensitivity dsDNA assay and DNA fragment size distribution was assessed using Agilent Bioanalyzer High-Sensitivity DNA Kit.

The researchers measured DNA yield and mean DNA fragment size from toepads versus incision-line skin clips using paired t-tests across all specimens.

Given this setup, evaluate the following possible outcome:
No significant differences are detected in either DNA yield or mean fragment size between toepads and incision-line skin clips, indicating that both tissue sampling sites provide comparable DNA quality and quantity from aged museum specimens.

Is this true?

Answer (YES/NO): NO